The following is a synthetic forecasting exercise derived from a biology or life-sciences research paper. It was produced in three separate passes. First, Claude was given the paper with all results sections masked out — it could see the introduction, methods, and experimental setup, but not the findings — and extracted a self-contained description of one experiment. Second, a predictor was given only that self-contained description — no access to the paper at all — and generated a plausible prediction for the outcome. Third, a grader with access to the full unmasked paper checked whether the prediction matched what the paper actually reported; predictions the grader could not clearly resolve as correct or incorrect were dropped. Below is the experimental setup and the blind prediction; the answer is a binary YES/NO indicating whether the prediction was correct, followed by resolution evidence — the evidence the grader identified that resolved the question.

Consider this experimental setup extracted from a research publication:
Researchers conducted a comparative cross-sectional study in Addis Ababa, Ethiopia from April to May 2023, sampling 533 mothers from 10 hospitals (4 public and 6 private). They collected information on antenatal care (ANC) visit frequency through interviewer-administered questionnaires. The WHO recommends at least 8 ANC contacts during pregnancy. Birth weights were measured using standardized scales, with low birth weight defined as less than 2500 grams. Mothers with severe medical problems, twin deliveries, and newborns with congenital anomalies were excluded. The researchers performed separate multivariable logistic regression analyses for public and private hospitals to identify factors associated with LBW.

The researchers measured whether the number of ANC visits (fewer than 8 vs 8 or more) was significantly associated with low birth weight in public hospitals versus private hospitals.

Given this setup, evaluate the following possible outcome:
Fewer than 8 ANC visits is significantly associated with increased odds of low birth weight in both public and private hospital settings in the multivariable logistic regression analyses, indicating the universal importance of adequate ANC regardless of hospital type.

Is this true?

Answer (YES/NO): NO